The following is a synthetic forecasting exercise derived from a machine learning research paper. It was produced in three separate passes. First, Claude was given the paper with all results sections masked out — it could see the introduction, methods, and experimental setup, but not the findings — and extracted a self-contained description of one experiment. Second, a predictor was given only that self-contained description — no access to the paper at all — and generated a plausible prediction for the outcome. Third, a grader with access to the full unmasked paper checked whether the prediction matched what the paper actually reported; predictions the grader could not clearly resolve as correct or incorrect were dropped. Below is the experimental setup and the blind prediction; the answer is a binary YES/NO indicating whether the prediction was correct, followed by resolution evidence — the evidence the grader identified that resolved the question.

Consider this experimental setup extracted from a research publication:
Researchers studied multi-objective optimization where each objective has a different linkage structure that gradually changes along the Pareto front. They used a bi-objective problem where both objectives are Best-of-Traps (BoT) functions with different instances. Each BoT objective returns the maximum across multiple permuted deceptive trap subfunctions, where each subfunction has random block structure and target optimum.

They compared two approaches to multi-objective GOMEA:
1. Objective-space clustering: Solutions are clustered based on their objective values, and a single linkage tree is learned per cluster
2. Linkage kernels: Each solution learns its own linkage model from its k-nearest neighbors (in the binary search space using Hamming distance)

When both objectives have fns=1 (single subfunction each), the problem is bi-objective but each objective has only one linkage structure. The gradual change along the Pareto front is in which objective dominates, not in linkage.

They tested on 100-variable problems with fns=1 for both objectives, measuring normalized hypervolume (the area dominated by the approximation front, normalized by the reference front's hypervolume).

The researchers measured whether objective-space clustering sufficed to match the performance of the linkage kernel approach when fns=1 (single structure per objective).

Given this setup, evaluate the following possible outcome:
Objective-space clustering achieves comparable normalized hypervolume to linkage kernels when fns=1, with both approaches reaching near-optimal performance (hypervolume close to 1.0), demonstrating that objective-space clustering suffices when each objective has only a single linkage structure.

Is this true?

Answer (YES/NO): YES